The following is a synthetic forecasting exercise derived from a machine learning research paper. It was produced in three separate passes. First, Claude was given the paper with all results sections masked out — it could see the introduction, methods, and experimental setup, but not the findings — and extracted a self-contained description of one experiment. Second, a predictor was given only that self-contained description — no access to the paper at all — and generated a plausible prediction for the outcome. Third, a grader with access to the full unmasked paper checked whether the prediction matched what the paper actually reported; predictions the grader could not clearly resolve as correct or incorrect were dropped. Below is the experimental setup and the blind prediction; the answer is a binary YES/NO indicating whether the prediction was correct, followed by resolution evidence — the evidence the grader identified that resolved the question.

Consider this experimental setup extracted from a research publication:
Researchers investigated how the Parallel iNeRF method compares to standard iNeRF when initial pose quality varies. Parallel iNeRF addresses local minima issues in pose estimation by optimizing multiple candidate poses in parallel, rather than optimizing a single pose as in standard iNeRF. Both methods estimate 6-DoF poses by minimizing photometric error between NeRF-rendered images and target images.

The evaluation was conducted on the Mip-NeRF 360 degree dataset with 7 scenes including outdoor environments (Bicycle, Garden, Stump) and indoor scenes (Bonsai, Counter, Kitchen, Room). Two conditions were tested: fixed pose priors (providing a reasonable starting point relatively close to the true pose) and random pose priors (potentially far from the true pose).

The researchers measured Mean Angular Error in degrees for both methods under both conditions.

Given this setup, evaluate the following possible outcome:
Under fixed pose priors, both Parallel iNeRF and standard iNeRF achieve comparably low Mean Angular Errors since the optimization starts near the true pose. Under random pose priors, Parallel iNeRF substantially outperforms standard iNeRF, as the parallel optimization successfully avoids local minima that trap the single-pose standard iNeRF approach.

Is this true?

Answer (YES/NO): NO